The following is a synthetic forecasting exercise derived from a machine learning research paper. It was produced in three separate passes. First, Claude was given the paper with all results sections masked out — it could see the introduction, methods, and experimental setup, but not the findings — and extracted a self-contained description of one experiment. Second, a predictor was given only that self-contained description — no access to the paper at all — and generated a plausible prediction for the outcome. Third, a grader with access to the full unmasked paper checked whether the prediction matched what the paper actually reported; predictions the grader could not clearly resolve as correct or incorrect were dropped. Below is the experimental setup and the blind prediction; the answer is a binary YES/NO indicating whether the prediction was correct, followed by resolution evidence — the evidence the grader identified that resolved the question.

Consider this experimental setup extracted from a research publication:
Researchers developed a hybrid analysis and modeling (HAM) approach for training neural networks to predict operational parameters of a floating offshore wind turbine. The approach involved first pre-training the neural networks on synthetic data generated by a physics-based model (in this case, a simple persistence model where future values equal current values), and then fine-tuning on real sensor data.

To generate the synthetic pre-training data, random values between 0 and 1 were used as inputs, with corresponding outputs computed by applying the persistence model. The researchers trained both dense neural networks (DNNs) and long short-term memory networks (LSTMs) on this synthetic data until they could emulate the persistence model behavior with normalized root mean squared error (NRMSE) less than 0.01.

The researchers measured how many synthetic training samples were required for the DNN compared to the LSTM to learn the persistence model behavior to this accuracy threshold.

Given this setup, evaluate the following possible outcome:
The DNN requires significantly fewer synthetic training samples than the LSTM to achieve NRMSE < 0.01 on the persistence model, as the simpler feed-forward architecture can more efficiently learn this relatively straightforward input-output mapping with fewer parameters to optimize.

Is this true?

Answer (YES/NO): YES